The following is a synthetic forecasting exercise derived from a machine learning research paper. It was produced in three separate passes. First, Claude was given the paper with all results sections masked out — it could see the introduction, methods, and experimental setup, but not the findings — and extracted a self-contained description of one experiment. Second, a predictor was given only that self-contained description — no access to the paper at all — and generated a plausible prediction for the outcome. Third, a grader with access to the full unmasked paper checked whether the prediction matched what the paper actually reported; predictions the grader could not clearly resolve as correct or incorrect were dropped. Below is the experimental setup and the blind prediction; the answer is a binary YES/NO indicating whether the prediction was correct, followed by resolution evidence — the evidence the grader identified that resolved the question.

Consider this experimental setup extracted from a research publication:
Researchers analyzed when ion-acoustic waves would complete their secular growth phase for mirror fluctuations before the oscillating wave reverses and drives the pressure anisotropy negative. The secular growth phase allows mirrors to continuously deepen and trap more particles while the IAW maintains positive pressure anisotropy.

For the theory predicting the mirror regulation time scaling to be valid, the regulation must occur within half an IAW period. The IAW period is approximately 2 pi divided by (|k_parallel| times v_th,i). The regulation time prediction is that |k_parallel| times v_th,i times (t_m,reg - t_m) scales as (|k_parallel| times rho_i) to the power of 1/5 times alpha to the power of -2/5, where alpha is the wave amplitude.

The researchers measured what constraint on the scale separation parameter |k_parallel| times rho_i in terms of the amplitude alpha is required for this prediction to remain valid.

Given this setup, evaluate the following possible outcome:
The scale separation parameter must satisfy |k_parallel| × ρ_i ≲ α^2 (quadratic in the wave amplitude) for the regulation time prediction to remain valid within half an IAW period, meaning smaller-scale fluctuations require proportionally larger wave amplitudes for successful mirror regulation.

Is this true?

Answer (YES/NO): YES